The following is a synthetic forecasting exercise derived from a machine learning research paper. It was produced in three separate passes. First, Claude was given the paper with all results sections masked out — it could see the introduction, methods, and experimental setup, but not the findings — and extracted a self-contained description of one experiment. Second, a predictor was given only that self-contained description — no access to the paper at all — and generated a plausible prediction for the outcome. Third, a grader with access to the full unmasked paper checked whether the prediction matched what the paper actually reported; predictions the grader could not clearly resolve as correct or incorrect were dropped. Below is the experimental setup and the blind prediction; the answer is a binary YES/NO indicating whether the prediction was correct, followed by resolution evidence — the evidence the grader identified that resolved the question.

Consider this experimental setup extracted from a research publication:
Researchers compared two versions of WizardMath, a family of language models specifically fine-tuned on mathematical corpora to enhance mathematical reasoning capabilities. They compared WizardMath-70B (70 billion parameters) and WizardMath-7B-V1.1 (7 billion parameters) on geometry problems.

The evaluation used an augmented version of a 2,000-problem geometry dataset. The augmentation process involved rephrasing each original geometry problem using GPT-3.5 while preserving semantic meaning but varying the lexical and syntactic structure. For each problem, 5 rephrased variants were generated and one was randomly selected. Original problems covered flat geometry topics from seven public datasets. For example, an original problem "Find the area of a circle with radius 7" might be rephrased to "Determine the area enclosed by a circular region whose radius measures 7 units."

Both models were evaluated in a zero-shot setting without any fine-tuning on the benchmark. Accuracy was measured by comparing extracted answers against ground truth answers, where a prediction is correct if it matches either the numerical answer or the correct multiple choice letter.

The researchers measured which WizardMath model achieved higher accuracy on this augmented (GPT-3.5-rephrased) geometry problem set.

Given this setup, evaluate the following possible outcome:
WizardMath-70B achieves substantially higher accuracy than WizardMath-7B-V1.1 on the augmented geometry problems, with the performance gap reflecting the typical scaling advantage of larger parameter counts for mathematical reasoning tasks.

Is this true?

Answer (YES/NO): NO